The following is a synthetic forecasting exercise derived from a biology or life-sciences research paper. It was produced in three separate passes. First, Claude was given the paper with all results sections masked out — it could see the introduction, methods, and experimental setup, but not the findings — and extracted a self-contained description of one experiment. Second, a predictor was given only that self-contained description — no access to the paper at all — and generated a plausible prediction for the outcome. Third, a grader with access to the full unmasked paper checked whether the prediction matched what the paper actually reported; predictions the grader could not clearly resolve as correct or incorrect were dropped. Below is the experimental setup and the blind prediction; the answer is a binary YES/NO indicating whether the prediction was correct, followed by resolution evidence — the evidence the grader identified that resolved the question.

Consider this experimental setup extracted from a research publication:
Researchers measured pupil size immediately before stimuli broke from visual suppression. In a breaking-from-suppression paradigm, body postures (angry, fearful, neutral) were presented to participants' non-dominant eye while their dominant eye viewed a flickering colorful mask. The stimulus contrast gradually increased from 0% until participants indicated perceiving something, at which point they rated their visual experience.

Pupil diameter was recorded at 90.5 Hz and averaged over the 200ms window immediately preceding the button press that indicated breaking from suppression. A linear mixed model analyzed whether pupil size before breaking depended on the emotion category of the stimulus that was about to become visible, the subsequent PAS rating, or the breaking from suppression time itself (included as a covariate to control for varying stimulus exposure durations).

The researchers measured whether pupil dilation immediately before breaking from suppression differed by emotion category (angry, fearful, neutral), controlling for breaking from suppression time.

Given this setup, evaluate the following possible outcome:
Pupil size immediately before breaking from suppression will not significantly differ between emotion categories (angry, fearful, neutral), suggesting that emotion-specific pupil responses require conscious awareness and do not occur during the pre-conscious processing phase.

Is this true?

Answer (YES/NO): YES